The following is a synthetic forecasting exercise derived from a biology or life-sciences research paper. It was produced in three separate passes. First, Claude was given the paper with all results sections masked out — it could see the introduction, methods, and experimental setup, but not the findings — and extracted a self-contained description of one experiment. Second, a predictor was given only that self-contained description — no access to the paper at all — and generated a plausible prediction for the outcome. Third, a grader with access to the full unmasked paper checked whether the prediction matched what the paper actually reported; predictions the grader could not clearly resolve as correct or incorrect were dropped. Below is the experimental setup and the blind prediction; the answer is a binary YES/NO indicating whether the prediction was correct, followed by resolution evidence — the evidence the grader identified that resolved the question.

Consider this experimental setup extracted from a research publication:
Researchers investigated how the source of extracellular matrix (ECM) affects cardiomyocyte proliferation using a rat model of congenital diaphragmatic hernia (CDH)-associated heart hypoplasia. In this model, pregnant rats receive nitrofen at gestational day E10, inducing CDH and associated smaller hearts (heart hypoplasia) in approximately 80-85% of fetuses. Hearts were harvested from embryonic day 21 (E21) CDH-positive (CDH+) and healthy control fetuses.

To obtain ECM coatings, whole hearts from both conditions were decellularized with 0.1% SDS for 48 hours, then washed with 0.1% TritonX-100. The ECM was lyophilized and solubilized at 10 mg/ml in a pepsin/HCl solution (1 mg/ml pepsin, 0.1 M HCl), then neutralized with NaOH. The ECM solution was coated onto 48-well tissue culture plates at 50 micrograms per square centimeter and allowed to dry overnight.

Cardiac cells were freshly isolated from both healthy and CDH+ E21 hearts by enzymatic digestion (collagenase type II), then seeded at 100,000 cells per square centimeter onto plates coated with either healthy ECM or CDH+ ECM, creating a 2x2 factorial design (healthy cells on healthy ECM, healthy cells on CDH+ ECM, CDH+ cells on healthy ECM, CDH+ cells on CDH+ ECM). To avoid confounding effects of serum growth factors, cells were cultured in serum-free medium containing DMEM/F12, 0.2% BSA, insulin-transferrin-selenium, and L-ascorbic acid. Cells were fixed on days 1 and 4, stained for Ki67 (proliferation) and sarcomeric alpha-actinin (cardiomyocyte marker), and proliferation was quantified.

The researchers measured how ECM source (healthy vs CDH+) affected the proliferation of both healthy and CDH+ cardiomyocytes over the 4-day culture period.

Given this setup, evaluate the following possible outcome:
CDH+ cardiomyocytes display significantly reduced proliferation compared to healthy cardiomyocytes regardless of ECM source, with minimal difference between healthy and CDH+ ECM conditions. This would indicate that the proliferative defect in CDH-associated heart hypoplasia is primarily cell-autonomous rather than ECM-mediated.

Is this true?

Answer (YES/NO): NO